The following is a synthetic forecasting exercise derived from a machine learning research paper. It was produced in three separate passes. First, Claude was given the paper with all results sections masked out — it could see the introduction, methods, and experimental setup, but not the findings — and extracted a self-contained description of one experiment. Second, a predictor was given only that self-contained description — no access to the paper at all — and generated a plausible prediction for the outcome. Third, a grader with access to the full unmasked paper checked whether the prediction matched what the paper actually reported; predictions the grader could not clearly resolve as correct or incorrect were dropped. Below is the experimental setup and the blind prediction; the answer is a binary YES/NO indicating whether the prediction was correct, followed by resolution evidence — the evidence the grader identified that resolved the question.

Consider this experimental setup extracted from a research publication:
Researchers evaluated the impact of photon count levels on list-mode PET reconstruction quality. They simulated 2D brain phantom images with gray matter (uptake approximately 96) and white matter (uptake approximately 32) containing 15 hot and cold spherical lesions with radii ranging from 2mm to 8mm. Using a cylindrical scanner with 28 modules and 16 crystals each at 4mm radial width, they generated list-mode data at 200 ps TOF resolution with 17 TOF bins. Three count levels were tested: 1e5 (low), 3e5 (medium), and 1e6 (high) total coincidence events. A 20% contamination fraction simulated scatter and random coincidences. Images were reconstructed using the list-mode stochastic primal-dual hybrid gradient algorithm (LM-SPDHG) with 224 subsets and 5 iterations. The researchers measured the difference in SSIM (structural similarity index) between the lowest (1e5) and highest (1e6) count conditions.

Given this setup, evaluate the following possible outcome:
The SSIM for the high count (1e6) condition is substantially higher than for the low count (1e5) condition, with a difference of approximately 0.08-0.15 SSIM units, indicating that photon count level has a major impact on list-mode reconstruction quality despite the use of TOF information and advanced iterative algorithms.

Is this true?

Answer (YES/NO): NO